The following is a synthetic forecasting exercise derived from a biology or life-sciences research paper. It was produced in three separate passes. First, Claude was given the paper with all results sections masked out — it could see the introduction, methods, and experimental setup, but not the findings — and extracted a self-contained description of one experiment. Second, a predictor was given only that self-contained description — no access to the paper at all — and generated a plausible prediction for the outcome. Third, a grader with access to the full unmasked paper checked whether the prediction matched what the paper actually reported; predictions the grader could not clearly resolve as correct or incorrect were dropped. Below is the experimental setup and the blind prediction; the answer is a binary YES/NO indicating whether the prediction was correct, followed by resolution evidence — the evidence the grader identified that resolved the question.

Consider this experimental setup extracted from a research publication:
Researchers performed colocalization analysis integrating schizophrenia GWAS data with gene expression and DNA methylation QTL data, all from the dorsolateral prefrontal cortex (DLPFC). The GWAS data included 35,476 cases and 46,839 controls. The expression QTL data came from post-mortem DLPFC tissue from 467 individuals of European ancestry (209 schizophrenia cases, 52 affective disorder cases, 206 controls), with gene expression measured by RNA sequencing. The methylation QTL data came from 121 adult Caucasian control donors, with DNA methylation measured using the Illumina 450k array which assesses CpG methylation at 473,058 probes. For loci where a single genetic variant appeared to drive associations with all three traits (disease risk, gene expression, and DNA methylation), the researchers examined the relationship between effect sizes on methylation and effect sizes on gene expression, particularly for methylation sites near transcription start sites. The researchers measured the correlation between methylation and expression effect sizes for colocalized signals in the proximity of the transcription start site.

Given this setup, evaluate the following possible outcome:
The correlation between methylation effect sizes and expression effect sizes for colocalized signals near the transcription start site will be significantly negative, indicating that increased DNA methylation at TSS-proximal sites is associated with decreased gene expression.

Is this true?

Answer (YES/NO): YES